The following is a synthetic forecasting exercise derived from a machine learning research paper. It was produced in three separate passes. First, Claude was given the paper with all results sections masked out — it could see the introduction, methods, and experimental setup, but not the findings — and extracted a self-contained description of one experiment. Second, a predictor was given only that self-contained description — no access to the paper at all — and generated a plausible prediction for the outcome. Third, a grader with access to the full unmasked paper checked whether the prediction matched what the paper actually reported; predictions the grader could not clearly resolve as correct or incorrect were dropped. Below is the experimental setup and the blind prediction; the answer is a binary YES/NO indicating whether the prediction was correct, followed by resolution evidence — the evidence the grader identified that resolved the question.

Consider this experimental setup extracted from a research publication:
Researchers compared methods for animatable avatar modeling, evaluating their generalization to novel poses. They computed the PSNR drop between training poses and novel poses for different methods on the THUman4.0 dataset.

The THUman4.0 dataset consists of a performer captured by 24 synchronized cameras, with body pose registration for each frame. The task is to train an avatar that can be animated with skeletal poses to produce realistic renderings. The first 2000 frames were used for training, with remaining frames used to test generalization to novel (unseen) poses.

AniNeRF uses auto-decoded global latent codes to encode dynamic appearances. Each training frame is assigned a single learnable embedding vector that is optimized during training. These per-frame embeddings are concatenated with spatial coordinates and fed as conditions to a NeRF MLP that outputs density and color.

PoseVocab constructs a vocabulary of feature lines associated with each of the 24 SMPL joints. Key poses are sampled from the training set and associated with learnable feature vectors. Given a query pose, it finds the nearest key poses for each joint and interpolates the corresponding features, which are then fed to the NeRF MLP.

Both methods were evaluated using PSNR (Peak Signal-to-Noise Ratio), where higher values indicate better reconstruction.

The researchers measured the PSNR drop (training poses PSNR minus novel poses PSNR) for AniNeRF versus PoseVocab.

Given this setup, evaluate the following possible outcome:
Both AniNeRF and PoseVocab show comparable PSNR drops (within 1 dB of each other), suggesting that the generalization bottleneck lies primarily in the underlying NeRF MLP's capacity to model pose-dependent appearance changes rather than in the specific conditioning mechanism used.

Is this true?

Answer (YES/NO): NO